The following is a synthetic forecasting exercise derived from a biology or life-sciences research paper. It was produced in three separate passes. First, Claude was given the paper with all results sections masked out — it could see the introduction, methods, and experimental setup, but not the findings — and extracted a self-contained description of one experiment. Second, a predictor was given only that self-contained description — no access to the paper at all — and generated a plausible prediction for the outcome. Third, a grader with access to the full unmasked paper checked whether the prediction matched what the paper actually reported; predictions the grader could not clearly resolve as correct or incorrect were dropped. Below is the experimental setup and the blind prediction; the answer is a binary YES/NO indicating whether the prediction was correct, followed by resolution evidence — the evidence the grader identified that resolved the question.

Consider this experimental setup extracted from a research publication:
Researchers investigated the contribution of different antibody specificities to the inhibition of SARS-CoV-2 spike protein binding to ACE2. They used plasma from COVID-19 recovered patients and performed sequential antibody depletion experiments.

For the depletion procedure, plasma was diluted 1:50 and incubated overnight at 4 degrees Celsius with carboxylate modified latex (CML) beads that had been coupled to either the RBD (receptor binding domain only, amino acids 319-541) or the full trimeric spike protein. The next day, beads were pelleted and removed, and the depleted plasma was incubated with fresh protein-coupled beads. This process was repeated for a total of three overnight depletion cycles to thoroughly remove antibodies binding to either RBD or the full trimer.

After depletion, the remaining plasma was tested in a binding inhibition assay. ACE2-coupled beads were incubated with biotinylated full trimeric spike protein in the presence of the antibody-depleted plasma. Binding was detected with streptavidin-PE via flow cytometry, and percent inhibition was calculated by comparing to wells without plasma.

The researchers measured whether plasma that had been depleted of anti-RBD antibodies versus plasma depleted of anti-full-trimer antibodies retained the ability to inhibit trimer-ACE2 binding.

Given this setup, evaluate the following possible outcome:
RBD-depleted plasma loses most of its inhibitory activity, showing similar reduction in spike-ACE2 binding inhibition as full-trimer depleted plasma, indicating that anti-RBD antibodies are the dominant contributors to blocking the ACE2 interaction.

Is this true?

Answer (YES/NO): NO